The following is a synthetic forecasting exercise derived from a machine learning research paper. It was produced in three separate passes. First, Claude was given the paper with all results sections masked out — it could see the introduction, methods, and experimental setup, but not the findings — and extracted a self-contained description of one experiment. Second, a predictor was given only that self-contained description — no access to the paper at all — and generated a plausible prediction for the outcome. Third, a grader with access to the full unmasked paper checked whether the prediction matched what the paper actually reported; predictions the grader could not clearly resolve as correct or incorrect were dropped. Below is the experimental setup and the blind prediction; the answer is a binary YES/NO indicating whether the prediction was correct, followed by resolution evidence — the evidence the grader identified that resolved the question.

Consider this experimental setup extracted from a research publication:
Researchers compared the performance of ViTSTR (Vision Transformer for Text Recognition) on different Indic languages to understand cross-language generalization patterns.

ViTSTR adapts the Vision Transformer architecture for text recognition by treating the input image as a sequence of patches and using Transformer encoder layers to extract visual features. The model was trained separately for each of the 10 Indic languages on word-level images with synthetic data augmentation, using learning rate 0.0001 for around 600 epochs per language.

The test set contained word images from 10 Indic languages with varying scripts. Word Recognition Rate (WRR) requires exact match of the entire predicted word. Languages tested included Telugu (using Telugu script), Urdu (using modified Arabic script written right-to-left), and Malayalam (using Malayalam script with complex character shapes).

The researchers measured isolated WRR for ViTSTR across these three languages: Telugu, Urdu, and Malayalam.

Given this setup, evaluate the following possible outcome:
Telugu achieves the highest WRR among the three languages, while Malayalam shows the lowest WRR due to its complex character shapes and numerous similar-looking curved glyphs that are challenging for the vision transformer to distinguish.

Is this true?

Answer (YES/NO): NO